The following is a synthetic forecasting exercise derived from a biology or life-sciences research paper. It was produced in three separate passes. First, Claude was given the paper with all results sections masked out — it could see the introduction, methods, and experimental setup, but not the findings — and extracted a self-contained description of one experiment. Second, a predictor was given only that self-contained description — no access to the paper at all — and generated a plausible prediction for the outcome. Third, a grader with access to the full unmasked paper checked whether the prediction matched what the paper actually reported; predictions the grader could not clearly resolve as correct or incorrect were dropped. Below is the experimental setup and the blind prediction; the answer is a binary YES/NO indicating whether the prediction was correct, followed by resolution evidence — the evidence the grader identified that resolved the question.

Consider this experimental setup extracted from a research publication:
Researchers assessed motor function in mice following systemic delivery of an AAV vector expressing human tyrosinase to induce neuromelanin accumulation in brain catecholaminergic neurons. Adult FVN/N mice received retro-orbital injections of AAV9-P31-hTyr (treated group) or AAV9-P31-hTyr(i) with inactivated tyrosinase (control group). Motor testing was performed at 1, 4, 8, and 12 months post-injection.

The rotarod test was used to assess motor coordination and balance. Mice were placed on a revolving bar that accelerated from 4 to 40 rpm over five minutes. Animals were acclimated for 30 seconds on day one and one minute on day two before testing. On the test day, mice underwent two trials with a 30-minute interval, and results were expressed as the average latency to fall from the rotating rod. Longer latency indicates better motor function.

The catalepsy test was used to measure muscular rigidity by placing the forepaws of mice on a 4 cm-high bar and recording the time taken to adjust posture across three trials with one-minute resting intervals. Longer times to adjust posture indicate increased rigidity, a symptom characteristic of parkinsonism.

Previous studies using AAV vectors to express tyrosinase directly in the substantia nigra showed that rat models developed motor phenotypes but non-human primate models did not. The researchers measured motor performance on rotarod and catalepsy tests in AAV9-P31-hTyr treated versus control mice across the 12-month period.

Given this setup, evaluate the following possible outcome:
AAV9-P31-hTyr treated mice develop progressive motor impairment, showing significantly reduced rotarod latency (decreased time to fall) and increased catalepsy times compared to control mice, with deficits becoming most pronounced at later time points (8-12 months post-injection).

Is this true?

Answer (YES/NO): NO